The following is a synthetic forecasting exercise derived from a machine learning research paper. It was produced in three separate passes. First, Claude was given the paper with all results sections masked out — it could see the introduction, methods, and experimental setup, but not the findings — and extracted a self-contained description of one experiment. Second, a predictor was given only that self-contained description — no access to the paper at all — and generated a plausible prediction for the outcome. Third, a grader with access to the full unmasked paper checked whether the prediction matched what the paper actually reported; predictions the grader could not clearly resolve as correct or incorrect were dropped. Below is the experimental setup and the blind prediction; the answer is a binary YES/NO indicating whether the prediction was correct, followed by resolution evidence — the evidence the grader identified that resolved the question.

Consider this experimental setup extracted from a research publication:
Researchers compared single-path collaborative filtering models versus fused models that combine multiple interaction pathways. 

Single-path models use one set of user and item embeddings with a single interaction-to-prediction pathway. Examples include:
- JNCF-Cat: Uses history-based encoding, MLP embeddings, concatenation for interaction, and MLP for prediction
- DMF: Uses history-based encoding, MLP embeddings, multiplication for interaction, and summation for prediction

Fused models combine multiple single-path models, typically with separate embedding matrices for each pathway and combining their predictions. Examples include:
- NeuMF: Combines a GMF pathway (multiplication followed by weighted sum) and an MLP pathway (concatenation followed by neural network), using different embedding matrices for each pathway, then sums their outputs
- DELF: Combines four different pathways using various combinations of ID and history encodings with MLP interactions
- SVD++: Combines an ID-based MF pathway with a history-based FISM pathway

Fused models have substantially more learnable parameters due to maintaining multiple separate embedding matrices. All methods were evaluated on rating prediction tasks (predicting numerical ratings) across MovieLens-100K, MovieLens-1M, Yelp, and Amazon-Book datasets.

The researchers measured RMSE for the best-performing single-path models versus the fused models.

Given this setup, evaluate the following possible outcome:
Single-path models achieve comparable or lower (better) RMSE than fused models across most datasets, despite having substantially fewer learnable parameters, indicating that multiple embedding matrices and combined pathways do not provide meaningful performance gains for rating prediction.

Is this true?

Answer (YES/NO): YES